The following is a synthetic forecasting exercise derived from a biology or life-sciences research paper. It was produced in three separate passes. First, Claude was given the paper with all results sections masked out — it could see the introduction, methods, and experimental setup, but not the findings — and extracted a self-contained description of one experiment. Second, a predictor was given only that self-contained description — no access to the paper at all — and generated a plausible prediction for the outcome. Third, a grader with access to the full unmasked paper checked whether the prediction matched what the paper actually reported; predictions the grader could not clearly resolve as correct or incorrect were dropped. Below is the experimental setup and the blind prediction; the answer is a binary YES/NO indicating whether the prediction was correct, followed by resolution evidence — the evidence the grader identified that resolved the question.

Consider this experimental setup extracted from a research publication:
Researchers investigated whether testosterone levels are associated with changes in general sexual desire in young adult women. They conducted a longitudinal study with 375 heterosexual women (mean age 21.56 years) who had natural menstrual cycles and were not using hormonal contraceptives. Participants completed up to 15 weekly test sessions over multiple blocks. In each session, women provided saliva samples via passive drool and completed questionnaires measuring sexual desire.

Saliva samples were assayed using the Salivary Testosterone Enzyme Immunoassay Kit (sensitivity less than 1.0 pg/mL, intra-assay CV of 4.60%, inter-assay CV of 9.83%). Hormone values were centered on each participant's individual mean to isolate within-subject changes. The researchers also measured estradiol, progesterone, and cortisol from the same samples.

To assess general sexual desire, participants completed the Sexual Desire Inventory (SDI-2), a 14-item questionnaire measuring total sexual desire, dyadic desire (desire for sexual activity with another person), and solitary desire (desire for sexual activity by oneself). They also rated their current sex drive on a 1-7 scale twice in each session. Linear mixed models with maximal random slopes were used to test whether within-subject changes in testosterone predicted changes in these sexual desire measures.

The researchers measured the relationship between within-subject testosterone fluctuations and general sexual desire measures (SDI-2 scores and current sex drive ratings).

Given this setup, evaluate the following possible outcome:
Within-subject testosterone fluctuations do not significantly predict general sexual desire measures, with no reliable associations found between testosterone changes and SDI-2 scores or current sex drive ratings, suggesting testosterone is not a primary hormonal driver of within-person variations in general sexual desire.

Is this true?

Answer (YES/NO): YES